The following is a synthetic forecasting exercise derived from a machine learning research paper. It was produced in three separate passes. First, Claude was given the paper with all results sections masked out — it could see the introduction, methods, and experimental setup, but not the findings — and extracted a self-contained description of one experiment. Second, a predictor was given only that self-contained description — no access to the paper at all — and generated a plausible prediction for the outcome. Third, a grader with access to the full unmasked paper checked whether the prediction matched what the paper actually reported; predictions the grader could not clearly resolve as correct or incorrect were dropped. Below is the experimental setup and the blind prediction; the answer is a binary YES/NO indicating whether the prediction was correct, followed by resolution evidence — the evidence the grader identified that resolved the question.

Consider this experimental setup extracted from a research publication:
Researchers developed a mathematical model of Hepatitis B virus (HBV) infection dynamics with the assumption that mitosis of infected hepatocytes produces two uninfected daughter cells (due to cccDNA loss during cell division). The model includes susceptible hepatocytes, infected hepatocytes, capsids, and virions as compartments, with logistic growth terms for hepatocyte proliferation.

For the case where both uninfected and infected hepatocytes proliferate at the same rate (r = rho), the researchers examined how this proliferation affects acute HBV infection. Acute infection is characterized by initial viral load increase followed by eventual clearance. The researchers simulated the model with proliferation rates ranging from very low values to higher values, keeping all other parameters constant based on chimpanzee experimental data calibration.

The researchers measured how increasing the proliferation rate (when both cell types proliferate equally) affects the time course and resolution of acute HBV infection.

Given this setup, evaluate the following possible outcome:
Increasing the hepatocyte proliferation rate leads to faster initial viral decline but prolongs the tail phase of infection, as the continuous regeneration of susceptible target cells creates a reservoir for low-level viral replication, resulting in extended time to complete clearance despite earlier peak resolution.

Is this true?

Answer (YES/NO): NO